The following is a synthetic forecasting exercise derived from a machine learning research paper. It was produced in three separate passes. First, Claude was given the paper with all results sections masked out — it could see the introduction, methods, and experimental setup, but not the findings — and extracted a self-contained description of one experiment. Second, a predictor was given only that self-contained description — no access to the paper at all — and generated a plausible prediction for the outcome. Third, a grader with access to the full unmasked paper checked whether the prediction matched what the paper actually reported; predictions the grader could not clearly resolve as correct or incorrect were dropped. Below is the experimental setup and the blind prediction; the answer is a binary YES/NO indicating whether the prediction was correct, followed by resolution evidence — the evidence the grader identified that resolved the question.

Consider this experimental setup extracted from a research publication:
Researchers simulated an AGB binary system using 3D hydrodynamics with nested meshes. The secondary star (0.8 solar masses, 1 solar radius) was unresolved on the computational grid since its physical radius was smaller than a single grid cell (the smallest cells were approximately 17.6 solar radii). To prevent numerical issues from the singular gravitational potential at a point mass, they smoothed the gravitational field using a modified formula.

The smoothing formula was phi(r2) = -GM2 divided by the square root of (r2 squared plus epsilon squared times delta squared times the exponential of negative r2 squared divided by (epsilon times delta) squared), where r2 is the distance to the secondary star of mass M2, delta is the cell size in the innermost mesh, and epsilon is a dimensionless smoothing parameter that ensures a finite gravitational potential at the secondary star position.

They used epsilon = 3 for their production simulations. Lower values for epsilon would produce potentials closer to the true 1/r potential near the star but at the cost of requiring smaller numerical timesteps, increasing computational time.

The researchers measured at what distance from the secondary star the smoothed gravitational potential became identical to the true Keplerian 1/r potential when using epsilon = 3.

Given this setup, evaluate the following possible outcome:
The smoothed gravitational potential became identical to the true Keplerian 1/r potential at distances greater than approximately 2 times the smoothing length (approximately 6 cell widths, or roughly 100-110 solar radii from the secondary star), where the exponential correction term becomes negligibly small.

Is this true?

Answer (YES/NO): NO